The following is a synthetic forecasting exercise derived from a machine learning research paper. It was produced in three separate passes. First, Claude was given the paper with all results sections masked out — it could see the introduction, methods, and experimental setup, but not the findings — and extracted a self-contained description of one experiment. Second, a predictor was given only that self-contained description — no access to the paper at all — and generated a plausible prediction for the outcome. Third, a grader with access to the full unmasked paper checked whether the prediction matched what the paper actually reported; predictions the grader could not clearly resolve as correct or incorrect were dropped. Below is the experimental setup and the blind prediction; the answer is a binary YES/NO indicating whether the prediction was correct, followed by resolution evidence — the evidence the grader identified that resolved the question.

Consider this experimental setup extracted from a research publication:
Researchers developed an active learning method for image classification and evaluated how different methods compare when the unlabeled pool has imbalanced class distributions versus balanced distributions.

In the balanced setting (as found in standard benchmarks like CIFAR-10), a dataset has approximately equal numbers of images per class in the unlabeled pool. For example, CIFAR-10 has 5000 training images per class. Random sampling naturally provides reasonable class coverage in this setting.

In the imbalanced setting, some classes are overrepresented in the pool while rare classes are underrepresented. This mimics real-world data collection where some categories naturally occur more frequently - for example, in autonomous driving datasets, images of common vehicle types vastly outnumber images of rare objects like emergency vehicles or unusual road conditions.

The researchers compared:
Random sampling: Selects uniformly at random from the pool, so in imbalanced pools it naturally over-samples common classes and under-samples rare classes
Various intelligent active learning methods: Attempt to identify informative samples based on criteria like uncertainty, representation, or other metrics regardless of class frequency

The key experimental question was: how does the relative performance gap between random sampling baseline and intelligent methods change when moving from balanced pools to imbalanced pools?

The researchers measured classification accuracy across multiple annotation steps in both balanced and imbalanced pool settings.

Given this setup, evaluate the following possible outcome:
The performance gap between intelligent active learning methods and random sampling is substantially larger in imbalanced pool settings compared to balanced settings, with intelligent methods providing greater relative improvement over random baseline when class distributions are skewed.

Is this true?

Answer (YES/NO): YES